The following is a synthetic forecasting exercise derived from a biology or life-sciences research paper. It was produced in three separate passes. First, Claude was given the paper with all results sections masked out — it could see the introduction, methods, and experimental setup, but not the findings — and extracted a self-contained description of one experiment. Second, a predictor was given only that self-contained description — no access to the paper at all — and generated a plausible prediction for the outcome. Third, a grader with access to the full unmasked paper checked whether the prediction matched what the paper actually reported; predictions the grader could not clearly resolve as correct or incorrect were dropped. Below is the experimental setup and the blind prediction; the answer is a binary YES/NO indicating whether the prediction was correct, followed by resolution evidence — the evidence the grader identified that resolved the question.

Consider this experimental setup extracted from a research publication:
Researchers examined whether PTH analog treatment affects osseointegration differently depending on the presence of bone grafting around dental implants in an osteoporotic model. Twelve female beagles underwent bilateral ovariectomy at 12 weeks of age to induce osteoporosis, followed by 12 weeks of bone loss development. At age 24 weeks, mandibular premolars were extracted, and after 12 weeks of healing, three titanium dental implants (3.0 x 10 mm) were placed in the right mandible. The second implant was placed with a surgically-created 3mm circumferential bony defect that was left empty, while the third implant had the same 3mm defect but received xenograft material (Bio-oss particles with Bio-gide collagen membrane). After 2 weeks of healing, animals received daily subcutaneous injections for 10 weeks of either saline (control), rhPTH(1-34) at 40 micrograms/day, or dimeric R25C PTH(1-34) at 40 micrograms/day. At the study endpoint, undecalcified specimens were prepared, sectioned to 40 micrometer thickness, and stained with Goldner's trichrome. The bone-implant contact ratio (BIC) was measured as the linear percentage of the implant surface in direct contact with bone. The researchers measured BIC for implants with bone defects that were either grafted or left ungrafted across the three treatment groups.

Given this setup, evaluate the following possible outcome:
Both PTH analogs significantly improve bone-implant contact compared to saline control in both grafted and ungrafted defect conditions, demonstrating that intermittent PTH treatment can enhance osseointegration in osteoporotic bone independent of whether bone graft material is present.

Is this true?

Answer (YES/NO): YES